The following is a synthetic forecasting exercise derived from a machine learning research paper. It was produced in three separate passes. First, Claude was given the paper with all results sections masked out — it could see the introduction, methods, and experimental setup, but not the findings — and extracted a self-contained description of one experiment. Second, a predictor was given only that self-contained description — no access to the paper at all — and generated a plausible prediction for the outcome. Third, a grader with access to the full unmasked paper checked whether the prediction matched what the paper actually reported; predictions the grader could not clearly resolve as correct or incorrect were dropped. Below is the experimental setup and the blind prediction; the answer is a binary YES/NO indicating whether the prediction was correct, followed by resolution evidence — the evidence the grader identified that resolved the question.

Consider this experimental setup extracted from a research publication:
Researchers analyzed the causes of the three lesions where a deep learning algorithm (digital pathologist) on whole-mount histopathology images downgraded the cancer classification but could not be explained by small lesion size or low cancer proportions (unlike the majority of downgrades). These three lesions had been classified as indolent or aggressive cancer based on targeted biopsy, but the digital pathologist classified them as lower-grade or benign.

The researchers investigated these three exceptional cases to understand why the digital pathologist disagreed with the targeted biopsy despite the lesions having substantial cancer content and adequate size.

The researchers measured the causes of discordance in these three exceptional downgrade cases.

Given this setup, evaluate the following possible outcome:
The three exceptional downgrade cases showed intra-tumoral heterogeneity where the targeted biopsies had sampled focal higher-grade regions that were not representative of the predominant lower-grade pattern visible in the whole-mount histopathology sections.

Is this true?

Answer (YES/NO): NO